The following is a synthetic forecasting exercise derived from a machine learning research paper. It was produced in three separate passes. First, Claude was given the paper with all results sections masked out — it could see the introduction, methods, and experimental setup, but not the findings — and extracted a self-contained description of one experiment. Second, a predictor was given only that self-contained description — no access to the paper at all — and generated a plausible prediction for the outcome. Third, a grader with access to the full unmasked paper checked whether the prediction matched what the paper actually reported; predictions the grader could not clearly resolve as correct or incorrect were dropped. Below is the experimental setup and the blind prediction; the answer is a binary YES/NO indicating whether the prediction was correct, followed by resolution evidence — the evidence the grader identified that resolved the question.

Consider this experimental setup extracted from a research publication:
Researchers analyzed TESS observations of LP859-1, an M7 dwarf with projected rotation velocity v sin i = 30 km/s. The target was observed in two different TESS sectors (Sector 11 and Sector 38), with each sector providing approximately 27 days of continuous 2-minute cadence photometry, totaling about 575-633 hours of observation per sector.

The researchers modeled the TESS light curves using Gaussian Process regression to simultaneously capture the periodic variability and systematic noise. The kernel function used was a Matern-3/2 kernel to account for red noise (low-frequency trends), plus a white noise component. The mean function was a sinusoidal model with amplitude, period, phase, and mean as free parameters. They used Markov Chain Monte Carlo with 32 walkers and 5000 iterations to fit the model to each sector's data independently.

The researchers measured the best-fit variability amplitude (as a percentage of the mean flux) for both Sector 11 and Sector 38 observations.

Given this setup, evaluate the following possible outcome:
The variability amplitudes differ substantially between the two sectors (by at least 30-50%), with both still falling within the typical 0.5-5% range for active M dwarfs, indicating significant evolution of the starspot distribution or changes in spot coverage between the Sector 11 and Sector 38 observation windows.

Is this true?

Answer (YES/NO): NO